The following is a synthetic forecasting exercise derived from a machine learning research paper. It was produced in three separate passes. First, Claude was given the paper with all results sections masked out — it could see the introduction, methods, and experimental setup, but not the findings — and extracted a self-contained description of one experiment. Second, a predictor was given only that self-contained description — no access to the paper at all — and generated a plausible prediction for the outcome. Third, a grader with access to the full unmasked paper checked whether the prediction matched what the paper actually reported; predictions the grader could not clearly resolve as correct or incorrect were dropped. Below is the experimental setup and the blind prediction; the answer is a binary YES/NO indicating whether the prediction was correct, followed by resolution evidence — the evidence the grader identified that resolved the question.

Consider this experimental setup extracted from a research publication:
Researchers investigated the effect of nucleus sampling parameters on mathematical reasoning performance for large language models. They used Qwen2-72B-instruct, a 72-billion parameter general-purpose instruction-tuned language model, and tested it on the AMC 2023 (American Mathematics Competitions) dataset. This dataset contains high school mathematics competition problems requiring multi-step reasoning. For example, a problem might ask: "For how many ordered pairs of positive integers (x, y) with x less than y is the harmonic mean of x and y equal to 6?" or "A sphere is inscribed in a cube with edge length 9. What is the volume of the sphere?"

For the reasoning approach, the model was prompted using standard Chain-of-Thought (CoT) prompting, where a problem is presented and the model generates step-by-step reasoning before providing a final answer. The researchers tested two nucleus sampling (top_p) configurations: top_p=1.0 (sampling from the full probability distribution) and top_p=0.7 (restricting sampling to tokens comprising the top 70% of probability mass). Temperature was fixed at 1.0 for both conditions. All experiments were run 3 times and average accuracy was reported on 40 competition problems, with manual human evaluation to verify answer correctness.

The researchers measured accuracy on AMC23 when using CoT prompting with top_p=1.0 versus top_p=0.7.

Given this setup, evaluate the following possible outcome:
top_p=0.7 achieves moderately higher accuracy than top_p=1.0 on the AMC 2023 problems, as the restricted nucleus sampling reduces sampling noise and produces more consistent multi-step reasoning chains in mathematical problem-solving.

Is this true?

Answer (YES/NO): YES